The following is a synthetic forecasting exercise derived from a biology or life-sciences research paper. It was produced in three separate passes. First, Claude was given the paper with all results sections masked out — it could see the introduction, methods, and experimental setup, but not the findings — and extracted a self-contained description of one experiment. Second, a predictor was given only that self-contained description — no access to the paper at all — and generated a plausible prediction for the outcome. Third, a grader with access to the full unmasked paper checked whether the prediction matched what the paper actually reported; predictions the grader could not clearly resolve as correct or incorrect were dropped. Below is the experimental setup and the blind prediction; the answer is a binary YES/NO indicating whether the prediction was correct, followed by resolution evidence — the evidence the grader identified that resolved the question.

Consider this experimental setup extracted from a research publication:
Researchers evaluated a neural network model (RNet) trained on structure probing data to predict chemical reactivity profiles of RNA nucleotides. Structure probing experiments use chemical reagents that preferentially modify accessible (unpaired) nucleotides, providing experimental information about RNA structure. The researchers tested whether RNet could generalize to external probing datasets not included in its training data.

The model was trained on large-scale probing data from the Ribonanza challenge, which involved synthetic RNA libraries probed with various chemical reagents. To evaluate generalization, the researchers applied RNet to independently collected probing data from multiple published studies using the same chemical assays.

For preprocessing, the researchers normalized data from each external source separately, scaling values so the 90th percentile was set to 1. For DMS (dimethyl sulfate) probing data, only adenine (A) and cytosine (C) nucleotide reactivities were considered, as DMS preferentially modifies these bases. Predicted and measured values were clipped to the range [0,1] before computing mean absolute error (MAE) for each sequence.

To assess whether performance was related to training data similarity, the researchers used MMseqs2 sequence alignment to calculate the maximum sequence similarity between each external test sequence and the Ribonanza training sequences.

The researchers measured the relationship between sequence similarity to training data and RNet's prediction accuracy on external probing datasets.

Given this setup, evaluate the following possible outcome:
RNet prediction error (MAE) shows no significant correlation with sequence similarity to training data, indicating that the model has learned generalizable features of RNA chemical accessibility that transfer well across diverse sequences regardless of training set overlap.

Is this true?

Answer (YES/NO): NO